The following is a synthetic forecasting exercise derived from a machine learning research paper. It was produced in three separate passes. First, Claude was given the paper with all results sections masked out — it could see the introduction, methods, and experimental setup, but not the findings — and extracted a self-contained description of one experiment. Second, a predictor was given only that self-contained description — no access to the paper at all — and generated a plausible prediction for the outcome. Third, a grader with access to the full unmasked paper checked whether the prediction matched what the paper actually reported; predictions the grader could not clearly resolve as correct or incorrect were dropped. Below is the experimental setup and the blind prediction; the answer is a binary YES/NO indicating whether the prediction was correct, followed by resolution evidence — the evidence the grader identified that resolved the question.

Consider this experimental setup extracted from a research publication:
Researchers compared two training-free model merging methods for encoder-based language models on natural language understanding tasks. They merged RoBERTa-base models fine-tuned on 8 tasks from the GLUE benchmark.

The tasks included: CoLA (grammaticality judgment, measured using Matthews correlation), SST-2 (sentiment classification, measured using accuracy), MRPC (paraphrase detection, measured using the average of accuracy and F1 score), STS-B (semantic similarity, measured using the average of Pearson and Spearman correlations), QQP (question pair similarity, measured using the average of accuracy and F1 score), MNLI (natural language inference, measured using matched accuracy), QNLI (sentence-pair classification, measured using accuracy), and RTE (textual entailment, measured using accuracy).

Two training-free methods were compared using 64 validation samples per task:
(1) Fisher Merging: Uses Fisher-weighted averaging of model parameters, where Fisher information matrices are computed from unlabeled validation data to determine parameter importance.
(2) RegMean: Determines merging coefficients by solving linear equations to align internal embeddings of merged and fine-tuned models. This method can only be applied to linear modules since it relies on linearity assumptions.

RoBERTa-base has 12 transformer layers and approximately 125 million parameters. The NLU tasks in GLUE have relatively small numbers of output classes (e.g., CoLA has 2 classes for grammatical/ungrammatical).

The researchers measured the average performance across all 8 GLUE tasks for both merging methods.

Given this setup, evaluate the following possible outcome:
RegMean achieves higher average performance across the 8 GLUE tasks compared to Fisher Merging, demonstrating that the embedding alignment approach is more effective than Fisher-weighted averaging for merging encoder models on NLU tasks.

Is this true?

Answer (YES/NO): YES